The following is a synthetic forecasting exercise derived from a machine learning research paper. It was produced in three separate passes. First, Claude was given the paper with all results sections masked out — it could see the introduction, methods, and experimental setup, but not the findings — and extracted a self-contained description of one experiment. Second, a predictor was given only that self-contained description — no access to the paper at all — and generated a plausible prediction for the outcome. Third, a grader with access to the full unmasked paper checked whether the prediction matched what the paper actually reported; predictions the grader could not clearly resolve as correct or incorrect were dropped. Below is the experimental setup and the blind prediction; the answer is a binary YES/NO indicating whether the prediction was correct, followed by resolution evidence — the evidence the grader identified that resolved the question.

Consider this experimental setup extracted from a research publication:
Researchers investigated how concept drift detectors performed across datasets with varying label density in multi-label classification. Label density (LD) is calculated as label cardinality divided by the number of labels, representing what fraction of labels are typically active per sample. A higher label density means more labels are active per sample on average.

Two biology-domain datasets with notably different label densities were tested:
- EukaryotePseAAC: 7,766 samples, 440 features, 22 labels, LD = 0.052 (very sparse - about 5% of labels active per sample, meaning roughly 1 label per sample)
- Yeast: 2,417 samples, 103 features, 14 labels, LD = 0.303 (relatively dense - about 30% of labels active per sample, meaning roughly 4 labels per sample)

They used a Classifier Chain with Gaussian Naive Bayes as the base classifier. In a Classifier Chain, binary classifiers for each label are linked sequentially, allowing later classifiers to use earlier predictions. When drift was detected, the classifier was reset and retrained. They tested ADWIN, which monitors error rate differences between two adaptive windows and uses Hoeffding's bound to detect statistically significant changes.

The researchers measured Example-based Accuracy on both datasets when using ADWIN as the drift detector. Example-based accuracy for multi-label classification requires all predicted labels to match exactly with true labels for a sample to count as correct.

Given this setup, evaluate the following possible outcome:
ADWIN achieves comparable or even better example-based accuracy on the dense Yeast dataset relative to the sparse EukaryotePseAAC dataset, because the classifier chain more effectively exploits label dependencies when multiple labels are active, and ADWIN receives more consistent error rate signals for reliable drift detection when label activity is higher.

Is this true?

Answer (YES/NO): YES